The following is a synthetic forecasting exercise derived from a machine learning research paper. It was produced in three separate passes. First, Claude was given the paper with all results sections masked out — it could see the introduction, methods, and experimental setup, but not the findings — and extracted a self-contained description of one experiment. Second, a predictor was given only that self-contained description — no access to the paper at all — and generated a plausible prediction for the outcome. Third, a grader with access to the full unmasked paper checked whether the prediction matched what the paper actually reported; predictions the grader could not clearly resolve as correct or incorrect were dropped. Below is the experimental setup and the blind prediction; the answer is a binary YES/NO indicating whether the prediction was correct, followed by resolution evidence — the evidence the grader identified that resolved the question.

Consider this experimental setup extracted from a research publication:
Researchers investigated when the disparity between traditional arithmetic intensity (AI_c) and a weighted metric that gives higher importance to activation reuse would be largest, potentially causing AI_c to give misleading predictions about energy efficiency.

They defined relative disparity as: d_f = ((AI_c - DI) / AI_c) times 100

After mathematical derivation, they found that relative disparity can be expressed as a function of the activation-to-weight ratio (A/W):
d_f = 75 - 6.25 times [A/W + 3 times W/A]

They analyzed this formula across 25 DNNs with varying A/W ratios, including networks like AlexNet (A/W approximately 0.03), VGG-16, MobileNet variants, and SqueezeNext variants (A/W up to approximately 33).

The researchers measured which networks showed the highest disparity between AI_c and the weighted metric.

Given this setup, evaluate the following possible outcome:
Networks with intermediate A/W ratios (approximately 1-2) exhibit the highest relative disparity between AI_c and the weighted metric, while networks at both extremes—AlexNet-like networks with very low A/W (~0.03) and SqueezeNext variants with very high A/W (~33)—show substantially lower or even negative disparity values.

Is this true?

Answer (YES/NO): NO